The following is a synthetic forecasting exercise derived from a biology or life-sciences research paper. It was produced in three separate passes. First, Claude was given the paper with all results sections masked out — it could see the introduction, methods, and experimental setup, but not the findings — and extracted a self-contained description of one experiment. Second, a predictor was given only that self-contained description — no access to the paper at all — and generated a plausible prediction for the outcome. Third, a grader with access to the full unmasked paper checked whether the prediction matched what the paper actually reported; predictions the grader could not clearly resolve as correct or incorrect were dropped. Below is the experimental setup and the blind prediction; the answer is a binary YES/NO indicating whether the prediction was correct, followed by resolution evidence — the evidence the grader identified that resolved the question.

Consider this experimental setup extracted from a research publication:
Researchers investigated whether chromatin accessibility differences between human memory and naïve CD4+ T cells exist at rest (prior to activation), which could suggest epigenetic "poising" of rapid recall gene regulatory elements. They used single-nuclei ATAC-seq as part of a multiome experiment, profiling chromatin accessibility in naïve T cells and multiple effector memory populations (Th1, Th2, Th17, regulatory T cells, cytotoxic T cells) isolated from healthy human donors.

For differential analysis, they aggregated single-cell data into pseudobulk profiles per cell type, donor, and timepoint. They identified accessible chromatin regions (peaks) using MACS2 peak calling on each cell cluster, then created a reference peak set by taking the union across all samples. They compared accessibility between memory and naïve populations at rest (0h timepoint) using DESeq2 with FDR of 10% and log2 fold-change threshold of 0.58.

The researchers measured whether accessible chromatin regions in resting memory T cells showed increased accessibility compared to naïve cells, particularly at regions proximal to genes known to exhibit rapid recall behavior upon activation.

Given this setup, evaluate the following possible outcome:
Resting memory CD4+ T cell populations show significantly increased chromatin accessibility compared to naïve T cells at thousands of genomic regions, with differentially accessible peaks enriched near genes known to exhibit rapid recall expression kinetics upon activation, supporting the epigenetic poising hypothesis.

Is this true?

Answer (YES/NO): YES